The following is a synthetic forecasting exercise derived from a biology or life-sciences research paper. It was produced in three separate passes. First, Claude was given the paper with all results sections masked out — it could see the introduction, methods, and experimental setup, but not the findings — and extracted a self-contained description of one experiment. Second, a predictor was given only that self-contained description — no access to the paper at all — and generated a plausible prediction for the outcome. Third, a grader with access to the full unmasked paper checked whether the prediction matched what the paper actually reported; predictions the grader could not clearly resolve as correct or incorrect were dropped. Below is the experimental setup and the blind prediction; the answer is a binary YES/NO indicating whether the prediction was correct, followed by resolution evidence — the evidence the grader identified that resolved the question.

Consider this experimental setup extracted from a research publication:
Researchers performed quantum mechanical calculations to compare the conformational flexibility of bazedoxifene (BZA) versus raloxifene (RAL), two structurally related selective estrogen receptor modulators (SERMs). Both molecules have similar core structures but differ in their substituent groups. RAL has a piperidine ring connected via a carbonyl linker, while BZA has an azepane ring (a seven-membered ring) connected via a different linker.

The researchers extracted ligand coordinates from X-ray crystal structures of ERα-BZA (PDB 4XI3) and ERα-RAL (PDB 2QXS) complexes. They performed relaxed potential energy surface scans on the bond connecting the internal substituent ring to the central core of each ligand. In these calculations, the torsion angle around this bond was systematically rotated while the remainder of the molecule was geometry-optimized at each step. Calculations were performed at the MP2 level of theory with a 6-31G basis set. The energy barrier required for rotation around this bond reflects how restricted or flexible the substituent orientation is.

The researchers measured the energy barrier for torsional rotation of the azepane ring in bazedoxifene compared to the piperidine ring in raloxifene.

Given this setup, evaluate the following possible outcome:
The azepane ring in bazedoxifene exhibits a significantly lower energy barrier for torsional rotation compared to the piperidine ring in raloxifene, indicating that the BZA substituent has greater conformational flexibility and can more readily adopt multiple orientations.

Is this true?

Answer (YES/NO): YES